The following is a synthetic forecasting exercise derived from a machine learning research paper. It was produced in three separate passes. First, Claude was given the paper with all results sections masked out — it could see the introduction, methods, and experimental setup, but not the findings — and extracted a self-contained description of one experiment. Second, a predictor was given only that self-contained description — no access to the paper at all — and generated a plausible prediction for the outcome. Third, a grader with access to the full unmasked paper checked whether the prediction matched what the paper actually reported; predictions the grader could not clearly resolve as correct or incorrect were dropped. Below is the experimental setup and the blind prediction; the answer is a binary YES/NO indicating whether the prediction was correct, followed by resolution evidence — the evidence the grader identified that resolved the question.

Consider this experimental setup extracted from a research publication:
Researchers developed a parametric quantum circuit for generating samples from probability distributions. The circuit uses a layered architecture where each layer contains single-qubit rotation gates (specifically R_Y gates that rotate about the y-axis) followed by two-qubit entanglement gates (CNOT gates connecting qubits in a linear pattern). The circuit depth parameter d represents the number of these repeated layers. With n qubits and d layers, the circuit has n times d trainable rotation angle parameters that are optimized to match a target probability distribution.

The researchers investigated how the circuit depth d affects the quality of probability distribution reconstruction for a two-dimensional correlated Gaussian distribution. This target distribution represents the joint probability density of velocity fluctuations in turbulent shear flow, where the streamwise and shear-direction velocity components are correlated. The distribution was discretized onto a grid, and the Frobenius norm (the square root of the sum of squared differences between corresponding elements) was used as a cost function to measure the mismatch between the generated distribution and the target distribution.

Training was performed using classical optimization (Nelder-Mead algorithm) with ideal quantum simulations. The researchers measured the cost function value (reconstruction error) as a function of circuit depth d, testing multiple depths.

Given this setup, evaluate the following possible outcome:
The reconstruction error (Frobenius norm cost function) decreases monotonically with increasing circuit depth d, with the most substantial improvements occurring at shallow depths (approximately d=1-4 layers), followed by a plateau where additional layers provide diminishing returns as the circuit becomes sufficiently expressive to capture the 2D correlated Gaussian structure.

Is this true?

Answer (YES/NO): NO